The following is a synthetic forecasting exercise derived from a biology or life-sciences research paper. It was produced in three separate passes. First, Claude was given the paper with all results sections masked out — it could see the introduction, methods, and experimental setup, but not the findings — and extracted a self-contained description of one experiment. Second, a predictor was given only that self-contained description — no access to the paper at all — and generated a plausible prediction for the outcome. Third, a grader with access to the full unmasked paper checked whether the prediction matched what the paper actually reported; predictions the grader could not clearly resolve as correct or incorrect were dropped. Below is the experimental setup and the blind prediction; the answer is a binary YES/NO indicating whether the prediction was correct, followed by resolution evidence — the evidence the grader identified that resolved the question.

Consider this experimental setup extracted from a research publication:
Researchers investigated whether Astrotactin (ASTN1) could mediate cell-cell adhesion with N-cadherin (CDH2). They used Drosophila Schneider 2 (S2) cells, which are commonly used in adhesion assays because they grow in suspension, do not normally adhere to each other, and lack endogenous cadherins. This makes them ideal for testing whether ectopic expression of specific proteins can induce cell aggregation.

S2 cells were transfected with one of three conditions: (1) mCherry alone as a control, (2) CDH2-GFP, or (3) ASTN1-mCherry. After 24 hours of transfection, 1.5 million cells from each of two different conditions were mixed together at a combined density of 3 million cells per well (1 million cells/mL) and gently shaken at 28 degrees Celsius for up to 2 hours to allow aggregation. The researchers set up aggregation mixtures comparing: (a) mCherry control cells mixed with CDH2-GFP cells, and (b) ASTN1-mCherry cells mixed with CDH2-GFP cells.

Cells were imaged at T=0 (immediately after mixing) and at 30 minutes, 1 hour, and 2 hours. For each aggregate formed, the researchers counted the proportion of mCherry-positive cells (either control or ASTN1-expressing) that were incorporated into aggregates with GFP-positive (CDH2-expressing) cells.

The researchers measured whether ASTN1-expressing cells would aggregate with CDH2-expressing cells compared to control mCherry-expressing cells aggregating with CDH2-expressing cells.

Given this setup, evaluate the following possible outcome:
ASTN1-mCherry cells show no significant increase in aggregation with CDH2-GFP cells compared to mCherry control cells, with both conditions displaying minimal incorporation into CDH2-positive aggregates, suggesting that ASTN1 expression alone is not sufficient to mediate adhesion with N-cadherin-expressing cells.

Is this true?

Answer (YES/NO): NO